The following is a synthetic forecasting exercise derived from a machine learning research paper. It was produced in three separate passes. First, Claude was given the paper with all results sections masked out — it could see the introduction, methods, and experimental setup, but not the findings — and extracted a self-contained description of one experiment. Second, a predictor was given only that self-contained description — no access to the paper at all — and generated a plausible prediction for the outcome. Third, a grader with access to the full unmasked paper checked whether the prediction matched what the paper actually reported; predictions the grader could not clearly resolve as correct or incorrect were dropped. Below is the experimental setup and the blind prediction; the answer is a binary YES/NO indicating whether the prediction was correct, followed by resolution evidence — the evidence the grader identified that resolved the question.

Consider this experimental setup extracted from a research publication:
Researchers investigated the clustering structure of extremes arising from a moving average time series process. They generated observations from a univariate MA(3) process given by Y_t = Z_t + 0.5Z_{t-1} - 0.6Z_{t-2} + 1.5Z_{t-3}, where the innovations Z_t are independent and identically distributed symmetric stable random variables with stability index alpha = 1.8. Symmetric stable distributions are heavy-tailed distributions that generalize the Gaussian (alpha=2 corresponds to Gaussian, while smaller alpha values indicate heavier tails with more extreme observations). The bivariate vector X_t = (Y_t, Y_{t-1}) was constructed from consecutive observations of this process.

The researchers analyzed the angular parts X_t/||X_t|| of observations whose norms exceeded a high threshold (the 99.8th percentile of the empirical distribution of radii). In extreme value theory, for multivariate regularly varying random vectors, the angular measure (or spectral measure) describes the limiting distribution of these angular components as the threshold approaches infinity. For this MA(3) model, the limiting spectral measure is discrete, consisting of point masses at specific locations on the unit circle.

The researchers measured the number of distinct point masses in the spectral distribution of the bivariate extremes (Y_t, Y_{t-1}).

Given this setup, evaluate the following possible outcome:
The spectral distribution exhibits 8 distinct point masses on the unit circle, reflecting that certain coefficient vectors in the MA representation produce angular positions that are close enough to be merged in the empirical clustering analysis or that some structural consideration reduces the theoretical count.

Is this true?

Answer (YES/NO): NO